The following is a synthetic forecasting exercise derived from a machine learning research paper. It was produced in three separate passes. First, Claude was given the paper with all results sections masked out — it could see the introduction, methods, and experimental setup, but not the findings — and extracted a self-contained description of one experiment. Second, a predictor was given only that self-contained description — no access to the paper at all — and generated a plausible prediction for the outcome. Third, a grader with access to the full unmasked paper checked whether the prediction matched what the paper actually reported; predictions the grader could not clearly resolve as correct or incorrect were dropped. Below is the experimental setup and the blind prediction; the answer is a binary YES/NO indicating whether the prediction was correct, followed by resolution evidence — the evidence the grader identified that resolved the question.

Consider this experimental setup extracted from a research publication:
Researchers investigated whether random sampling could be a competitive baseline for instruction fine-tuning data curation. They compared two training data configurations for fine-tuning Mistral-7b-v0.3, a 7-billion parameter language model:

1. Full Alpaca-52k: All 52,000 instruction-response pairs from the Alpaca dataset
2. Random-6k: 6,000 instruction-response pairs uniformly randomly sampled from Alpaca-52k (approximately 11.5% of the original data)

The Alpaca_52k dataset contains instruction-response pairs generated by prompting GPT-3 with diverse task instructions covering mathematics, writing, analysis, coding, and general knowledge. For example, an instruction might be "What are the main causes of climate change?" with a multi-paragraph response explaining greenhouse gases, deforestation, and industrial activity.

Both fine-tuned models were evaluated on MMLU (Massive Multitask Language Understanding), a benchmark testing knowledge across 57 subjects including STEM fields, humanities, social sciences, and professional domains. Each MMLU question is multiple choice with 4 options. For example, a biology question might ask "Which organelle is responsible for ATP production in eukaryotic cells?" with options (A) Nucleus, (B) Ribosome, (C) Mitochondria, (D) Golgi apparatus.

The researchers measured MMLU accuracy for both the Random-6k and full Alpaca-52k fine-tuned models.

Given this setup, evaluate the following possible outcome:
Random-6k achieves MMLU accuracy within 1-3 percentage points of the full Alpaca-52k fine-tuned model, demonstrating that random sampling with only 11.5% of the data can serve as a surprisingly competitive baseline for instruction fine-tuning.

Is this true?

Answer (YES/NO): YES